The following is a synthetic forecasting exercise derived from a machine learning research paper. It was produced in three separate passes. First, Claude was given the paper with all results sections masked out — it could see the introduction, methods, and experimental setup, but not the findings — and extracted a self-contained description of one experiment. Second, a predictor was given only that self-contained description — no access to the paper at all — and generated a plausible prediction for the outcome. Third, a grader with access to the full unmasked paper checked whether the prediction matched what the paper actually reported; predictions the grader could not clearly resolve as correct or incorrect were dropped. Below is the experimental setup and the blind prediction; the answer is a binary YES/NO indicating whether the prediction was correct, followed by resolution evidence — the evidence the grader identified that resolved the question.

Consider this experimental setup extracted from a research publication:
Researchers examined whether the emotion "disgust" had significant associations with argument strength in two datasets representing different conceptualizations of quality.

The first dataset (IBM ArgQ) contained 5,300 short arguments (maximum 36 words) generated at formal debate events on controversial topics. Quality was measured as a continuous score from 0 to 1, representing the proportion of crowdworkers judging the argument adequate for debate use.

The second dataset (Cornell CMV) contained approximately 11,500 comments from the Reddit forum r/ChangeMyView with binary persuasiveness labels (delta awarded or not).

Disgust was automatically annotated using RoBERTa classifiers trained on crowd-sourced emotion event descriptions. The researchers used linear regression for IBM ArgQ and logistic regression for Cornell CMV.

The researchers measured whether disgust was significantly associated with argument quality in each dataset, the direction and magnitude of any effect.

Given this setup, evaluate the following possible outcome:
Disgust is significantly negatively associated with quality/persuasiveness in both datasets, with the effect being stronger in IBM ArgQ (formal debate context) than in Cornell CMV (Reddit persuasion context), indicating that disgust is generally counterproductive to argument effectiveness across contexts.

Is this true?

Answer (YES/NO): NO